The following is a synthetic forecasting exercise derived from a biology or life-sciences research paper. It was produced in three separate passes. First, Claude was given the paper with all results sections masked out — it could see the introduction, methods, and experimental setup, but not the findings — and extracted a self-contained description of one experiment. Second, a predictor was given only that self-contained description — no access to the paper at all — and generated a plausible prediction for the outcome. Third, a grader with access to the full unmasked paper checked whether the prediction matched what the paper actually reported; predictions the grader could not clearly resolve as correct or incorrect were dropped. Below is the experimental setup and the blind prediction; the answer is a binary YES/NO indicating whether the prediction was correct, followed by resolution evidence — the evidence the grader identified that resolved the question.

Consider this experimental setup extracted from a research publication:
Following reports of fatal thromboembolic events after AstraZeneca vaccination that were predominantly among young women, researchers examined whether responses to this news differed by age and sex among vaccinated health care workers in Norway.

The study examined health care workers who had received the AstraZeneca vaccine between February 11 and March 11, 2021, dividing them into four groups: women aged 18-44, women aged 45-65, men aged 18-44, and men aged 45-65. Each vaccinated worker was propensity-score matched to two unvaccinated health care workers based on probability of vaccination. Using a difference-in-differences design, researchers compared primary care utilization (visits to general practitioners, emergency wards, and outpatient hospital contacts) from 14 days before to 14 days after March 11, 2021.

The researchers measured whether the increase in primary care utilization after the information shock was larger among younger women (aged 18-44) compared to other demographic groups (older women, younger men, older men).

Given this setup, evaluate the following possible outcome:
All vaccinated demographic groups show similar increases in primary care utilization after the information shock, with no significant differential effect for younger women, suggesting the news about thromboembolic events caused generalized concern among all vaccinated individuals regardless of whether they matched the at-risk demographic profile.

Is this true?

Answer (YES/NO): NO